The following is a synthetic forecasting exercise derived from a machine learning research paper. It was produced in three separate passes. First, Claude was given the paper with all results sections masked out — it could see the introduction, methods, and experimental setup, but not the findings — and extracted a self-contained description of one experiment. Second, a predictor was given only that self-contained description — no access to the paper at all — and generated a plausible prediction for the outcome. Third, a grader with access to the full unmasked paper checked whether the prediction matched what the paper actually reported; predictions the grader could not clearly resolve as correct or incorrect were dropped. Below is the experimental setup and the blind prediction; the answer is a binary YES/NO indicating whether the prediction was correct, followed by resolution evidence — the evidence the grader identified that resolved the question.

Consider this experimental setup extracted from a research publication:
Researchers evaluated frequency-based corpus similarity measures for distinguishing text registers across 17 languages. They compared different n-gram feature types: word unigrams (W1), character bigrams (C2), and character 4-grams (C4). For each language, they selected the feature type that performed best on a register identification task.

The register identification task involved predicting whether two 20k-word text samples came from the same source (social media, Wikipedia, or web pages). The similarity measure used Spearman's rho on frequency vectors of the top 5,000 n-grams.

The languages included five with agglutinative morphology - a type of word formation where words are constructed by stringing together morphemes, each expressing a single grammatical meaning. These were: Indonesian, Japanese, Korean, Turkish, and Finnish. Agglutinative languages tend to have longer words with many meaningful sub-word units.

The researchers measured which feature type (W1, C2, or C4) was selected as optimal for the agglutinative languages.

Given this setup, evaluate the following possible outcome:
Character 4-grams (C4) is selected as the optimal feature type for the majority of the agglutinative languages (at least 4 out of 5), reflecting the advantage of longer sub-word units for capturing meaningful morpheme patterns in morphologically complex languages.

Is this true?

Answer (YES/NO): YES